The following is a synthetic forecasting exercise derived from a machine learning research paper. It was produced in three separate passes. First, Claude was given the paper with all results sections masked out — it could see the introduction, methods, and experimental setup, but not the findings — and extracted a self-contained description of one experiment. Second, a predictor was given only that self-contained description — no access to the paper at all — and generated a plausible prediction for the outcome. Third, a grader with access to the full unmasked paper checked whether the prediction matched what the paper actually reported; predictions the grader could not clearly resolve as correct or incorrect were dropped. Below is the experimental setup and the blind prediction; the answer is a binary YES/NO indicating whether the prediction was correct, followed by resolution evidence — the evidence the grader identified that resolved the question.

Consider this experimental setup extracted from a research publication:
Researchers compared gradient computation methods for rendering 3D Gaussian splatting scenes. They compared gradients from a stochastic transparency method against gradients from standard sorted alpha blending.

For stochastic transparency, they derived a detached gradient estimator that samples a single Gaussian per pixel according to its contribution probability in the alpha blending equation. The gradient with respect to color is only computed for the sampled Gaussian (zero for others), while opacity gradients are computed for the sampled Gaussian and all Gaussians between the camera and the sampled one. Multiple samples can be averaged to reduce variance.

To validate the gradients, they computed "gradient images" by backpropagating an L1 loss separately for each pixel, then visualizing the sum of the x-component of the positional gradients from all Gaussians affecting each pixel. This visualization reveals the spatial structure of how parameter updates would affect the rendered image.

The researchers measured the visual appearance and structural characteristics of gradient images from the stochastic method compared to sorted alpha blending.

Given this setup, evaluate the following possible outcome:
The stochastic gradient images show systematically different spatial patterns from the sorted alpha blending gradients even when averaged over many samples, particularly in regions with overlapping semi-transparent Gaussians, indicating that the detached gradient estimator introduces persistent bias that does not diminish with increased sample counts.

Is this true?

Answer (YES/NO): NO